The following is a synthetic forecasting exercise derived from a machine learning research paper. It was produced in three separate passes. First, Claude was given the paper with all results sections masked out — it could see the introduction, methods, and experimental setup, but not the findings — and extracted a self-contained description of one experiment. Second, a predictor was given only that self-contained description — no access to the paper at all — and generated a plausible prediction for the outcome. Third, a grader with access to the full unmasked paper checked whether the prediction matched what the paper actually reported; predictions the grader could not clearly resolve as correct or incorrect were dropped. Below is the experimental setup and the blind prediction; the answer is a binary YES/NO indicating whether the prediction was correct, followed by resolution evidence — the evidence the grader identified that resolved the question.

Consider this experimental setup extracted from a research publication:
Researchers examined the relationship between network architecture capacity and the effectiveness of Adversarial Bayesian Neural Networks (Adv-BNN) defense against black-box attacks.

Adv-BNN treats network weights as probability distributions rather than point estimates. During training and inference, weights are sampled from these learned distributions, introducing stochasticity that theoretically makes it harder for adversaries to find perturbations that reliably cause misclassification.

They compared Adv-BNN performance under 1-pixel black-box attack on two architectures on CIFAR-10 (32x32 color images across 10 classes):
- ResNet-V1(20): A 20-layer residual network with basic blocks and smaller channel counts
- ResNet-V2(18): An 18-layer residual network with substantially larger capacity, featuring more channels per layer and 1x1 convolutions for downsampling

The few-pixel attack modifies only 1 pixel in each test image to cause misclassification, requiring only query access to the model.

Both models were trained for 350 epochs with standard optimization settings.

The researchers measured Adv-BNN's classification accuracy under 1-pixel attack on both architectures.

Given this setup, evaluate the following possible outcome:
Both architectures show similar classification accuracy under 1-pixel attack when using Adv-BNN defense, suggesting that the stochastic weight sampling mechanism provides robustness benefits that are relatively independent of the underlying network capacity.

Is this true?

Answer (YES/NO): NO